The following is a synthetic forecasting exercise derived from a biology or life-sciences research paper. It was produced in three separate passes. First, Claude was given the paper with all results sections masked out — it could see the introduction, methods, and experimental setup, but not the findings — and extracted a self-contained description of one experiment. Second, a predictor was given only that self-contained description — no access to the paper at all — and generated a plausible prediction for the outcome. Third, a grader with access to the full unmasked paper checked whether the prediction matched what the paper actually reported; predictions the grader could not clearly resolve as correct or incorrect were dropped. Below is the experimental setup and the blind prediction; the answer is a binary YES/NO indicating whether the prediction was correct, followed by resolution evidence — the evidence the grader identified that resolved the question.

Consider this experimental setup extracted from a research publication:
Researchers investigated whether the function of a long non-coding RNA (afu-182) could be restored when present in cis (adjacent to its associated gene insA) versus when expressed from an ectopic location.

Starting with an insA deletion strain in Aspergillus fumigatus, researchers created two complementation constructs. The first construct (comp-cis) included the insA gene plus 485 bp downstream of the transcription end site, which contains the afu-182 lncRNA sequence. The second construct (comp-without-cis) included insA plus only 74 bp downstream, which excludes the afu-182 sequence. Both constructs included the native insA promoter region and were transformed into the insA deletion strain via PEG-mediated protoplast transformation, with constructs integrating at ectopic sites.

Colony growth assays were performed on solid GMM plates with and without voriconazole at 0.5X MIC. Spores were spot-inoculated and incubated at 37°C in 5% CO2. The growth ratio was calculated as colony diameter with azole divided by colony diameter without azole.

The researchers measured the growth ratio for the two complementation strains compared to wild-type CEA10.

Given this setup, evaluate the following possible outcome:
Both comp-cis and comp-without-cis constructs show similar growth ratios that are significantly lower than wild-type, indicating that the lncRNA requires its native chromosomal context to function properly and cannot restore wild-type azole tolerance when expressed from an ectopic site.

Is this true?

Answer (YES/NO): NO